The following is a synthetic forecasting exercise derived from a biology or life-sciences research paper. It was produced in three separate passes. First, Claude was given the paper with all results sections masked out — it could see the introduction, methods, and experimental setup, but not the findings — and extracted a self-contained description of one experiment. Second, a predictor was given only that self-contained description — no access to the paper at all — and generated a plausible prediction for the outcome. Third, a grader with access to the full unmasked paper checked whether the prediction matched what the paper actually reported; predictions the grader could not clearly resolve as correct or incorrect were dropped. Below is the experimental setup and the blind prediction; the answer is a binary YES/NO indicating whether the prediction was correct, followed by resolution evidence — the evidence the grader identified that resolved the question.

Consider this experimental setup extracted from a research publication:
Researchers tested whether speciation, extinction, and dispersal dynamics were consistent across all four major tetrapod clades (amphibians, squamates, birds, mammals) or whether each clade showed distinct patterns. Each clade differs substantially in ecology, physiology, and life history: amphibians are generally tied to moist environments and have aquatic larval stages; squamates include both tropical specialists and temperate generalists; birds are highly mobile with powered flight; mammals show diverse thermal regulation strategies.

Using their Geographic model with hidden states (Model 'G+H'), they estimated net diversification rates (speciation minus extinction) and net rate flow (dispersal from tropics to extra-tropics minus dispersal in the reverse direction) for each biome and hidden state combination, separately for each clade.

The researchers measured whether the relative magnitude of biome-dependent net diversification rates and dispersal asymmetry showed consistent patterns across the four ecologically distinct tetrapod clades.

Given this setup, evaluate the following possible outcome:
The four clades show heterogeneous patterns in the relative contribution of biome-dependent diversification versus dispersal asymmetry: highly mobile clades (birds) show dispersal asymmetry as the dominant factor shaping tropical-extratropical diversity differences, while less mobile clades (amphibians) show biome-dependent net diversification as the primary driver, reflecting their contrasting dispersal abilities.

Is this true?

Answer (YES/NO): NO